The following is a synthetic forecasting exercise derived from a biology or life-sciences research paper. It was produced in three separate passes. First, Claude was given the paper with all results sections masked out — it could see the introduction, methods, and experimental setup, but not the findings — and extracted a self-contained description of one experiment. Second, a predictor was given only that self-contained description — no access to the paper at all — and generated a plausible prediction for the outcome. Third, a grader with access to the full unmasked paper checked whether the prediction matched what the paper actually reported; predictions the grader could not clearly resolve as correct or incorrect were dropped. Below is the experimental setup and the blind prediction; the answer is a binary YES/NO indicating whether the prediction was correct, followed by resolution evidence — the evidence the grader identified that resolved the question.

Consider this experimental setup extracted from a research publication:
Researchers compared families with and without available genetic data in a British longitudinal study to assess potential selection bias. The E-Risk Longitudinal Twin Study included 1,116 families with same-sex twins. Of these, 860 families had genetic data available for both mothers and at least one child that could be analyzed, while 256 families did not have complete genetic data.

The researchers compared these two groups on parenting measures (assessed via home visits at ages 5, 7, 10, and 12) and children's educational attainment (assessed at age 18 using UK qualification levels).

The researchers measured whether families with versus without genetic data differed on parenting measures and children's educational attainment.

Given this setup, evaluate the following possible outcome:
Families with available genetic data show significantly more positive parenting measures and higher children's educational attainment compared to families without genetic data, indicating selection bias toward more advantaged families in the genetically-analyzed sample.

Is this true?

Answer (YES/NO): NO